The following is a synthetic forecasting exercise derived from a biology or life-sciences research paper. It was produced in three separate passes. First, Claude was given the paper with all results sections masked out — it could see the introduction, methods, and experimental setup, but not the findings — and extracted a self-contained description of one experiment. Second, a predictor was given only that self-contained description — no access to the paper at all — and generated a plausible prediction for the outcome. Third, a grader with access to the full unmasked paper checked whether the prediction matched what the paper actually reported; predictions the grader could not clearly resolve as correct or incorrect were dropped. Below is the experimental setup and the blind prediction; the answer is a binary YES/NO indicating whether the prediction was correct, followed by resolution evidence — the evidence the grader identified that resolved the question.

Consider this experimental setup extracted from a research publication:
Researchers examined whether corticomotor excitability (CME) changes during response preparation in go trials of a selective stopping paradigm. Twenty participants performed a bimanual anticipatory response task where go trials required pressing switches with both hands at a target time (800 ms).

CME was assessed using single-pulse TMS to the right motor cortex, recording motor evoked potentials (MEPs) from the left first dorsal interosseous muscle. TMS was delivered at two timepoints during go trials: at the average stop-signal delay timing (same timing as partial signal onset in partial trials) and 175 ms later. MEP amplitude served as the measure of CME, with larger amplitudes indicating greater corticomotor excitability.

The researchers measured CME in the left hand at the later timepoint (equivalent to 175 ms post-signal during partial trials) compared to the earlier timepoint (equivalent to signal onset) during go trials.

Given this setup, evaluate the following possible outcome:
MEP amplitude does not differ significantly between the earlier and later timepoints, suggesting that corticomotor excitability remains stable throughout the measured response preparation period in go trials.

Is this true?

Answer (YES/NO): NO